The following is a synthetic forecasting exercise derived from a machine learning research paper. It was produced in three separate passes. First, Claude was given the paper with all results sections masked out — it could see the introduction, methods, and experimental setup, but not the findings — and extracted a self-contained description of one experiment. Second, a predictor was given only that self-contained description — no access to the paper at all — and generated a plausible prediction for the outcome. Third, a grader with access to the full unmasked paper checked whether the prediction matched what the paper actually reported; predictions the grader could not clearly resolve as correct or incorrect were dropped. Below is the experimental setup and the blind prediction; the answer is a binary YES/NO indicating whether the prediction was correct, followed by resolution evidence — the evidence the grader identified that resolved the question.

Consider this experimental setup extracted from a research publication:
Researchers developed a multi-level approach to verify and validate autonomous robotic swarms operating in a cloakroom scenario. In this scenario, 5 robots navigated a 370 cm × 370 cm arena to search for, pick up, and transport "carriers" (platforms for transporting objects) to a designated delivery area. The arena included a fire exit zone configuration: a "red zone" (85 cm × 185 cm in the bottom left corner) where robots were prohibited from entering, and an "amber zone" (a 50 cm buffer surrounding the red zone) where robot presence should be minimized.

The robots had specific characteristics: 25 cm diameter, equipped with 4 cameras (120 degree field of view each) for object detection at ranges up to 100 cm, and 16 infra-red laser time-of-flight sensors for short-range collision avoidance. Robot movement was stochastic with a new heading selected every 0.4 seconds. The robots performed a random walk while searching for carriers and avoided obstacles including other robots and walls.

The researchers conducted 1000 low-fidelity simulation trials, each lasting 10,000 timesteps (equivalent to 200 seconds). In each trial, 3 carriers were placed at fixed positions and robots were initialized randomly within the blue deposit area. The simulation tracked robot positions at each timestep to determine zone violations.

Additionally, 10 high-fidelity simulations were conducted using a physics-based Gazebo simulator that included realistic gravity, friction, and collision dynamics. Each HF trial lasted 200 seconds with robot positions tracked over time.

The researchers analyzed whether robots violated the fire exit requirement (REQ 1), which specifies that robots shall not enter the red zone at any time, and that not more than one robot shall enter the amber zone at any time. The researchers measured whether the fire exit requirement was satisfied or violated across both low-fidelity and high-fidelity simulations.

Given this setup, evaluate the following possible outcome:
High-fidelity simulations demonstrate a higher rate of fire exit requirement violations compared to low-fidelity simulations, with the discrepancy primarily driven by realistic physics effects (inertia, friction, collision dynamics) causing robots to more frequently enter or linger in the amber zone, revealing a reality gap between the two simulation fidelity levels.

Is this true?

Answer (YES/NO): NO